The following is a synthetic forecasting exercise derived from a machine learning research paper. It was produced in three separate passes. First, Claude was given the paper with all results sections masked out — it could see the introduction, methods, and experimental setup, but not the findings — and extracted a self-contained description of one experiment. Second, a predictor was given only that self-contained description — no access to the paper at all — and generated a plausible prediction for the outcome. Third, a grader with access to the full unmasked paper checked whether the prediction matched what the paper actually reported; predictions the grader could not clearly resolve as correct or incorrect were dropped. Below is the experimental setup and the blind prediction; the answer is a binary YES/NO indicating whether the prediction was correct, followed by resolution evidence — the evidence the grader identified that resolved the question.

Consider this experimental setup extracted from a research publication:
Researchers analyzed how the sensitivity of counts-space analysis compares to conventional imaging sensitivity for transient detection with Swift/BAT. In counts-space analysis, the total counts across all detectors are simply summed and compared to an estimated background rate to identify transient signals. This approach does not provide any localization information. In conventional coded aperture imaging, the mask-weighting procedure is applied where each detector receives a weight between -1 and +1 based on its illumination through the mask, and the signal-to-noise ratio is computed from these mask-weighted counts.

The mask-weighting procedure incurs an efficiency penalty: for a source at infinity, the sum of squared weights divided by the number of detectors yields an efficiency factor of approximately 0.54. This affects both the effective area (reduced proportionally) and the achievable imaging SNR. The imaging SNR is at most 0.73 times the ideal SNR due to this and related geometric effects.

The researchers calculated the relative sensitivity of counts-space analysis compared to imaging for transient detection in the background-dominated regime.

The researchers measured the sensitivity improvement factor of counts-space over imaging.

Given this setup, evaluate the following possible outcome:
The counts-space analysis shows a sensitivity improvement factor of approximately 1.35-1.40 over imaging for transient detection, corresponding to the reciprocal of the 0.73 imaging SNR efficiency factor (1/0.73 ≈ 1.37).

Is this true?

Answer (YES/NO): YES